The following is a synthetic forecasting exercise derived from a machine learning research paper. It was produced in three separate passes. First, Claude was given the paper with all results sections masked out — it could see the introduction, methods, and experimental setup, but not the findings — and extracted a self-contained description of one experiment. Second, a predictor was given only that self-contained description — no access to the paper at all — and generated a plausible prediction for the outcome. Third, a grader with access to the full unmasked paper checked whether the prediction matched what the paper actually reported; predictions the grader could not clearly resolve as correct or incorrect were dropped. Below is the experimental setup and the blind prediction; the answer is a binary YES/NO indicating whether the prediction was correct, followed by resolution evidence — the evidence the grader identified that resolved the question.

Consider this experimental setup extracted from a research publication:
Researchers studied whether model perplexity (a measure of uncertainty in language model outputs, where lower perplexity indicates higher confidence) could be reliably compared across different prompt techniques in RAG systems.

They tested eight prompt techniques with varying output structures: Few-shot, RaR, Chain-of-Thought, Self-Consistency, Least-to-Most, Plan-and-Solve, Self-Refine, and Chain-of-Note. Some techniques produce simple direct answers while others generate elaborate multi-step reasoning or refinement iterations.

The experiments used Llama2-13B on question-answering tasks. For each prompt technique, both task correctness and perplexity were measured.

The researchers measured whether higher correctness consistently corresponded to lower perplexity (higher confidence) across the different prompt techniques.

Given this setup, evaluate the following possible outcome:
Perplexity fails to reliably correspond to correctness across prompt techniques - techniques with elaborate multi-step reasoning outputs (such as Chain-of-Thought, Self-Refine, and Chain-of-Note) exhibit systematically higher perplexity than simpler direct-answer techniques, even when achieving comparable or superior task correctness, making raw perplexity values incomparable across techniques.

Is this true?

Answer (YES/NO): NO